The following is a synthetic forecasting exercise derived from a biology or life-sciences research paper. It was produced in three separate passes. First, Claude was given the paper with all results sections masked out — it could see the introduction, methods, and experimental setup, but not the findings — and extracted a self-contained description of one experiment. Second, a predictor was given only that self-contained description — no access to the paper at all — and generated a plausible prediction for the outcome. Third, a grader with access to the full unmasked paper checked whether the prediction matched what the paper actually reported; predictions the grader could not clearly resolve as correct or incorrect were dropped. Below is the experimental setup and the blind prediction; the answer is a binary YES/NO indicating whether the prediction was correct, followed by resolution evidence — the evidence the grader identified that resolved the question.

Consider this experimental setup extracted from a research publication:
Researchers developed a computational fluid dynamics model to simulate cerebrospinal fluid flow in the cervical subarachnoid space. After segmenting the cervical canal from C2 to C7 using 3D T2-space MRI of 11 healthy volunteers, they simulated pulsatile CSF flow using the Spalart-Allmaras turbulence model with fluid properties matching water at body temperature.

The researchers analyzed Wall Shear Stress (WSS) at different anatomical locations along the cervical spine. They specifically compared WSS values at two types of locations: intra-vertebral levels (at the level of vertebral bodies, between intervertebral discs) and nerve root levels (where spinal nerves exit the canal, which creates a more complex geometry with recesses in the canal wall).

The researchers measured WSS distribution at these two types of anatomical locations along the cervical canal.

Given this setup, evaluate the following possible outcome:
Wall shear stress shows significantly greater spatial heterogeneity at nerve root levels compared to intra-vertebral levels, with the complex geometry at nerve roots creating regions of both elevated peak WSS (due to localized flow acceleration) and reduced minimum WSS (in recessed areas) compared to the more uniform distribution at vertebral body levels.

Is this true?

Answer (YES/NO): NO